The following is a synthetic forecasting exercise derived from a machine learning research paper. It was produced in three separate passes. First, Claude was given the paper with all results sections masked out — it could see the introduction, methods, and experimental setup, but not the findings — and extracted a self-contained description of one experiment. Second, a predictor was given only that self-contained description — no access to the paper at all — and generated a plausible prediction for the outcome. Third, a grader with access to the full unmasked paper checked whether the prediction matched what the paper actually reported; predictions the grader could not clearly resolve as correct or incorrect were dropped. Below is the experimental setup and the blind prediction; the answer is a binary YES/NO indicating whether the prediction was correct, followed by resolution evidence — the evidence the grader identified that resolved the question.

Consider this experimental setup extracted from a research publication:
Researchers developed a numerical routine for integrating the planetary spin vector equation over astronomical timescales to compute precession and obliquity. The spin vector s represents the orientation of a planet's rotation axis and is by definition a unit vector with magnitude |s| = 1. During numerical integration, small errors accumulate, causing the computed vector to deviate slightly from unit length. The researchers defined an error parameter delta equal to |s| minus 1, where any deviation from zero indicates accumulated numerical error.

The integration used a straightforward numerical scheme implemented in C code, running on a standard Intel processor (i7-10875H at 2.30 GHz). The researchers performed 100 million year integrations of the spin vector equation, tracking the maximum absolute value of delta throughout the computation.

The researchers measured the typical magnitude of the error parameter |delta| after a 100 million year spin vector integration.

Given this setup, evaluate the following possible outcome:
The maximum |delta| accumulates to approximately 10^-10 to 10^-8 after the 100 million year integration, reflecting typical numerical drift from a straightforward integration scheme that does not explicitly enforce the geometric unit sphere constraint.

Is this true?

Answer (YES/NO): NO